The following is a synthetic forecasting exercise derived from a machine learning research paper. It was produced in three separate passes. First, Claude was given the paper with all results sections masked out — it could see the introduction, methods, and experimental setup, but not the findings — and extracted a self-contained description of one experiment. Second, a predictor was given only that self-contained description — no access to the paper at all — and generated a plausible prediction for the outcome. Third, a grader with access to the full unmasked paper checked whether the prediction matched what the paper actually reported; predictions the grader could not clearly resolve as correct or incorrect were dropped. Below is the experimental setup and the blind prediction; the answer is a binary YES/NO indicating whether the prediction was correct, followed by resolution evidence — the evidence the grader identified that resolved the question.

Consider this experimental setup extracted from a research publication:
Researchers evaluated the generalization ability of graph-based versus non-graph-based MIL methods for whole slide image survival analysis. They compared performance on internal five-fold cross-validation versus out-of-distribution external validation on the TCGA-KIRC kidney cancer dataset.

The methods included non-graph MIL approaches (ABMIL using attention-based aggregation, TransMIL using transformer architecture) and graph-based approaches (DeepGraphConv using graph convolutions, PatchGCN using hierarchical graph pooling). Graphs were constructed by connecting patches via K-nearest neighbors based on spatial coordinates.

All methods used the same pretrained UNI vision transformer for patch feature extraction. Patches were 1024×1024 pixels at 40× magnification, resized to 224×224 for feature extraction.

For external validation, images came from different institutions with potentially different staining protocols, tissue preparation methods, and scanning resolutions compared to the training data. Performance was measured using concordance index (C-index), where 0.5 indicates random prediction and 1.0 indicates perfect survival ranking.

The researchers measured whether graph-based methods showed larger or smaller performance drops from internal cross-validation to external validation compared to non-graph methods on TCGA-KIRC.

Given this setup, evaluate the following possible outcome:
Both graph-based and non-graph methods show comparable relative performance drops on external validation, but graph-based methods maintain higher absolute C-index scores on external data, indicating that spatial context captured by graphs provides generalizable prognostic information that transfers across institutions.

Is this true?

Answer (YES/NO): NO